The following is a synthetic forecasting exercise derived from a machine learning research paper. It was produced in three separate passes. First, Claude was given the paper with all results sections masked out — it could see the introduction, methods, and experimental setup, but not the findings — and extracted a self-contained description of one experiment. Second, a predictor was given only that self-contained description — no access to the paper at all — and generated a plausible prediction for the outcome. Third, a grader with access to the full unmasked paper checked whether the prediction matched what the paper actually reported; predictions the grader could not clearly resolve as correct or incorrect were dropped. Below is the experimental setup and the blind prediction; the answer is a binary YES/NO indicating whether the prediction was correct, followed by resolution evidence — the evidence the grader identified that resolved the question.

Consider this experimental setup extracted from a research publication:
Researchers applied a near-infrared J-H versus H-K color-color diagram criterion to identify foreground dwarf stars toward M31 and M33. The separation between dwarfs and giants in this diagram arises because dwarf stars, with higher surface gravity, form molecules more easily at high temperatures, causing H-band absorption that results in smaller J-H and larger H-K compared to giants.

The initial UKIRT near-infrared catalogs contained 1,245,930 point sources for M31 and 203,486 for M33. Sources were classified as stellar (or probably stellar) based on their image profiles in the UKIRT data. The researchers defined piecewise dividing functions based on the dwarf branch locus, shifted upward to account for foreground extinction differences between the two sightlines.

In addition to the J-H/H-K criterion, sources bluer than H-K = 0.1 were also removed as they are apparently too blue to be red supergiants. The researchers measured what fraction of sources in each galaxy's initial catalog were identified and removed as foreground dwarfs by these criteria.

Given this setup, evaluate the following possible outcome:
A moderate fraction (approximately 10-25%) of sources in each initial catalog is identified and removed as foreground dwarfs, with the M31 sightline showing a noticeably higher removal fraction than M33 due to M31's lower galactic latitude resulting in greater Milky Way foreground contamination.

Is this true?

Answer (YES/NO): NO